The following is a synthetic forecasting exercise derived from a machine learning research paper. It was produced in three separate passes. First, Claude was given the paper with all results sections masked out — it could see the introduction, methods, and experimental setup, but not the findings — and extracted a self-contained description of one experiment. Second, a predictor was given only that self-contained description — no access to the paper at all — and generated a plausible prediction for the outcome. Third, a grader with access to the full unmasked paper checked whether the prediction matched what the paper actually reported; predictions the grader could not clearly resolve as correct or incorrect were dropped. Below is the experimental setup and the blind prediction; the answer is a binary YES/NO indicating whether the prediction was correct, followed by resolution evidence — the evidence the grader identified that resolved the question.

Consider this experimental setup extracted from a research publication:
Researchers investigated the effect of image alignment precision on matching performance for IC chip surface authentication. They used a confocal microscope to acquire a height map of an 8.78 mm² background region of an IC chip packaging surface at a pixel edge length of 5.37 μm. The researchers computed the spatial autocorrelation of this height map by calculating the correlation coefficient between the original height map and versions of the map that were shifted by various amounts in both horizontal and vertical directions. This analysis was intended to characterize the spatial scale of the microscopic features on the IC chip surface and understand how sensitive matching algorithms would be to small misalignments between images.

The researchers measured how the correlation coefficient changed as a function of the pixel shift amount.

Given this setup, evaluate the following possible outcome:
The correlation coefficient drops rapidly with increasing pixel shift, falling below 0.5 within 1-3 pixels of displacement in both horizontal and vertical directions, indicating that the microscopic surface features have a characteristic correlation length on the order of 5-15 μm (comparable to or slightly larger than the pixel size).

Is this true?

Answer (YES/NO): NO